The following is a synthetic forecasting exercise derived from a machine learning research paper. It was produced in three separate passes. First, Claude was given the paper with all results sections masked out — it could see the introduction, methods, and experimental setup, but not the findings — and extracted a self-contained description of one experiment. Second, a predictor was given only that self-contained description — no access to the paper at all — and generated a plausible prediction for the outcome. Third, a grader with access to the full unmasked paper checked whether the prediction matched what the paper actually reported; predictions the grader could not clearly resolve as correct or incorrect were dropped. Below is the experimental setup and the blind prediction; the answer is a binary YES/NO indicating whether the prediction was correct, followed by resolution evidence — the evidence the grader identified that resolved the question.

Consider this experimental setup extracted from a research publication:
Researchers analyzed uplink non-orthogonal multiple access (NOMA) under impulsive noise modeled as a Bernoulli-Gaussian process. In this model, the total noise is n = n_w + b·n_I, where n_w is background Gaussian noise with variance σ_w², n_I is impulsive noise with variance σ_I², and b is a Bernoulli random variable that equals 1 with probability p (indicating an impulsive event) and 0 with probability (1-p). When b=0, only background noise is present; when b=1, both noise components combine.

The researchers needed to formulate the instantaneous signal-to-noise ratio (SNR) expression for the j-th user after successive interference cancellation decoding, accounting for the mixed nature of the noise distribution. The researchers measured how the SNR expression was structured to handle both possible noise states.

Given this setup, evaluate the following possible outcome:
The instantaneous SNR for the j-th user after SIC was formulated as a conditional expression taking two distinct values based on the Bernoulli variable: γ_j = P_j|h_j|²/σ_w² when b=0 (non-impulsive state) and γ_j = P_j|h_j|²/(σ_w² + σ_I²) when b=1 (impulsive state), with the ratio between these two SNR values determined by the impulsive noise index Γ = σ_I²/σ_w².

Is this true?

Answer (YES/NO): NO